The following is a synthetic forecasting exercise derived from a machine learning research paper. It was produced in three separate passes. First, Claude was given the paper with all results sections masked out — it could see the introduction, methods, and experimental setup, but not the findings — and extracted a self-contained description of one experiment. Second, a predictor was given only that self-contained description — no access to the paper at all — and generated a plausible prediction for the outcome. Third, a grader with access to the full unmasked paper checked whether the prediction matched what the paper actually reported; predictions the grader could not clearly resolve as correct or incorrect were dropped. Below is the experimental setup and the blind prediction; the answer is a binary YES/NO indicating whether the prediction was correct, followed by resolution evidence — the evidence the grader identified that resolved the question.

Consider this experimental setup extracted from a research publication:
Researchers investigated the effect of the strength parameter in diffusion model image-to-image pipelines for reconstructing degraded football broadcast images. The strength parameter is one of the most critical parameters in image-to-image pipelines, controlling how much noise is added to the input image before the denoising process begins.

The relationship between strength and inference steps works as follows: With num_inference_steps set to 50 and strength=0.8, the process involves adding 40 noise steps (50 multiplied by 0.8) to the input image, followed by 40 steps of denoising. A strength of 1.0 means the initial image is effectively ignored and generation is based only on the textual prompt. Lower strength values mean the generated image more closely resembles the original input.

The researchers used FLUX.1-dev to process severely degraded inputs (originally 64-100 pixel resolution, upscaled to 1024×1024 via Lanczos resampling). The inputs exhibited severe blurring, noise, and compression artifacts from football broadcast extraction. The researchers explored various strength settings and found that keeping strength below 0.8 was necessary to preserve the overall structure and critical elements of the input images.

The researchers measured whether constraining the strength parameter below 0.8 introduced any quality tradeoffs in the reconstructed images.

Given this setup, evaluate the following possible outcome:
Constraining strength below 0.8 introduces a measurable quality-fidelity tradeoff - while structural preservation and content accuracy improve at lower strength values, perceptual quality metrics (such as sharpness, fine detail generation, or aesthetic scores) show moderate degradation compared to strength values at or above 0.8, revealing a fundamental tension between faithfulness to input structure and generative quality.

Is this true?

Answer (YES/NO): YES